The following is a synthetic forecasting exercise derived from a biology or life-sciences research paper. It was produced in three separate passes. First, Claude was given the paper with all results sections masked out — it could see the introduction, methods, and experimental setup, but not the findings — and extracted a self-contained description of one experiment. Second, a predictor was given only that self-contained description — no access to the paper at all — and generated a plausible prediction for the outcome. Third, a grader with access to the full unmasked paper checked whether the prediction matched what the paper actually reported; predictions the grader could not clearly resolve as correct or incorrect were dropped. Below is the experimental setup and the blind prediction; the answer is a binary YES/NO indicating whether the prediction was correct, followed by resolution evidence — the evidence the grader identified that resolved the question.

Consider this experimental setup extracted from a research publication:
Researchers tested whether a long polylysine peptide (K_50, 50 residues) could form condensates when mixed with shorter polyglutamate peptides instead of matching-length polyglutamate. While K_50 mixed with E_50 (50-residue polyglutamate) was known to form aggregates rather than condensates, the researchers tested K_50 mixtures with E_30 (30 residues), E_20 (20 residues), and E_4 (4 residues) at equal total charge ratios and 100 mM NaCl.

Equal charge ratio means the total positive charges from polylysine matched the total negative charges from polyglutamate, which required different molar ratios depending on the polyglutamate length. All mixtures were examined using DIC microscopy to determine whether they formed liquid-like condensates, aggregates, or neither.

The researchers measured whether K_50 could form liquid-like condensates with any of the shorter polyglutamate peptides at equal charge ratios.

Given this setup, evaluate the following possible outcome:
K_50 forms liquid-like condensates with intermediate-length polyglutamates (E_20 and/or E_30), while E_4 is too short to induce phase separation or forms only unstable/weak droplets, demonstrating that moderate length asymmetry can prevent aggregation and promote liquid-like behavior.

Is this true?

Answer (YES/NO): YES